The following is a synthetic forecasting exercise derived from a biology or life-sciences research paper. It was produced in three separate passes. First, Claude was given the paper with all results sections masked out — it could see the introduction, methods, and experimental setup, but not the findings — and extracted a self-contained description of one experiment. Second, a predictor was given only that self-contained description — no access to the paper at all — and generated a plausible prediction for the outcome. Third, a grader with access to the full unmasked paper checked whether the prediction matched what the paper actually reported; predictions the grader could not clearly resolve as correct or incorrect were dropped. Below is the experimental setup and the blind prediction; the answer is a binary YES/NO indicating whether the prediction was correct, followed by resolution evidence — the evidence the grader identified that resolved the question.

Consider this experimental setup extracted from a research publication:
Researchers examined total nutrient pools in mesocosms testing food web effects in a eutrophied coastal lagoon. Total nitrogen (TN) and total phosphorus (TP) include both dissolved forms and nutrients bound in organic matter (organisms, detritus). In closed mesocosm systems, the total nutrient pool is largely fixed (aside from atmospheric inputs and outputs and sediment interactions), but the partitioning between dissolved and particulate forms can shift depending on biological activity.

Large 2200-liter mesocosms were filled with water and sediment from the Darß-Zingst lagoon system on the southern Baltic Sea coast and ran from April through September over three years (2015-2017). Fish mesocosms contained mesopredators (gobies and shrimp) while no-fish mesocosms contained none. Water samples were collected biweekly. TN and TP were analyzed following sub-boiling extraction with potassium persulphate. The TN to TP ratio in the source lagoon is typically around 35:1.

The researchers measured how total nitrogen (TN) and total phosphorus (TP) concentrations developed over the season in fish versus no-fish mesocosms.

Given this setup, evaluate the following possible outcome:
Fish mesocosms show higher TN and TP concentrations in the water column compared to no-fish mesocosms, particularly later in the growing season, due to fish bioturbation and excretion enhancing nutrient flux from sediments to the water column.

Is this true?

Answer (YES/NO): NO